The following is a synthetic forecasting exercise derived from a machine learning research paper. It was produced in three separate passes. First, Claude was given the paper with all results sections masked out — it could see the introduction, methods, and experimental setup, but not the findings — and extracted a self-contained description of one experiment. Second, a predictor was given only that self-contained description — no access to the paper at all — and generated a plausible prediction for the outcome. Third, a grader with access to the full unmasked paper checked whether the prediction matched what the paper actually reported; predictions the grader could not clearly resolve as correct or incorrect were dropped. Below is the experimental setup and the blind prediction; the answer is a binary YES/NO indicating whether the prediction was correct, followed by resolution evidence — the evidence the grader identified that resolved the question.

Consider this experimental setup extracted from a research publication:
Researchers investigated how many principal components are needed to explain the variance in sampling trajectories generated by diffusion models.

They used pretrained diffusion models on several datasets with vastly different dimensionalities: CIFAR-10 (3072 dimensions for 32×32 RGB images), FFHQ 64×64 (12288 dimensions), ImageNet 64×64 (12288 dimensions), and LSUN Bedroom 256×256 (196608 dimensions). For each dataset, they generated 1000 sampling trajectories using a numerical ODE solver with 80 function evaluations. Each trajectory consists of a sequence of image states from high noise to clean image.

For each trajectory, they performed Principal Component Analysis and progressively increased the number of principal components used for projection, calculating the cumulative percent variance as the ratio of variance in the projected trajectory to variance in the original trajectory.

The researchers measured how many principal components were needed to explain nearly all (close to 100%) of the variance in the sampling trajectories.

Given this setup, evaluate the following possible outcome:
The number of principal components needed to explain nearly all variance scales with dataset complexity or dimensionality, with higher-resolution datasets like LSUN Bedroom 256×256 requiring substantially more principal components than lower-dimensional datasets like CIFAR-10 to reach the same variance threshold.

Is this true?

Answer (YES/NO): NO